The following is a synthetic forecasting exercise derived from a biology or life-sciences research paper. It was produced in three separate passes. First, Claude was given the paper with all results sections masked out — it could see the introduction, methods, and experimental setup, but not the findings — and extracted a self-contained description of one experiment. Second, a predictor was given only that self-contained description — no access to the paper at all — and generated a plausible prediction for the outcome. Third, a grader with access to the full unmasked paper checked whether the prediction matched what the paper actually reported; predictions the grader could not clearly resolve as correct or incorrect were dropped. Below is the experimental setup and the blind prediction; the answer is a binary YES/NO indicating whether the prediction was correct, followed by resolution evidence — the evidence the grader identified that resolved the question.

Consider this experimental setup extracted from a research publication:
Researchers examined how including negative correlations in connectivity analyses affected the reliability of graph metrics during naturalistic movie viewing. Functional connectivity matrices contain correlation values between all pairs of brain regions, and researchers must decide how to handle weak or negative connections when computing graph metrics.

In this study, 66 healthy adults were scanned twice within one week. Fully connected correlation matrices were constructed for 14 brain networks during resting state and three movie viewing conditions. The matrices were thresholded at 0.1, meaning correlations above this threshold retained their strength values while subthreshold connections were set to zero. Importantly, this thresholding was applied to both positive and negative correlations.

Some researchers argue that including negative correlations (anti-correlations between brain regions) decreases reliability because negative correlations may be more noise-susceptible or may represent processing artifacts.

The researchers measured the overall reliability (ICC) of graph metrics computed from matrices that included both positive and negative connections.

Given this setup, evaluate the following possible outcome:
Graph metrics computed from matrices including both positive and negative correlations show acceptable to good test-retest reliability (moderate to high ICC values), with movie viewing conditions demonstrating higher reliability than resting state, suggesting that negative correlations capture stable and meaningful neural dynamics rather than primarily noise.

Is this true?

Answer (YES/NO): NO